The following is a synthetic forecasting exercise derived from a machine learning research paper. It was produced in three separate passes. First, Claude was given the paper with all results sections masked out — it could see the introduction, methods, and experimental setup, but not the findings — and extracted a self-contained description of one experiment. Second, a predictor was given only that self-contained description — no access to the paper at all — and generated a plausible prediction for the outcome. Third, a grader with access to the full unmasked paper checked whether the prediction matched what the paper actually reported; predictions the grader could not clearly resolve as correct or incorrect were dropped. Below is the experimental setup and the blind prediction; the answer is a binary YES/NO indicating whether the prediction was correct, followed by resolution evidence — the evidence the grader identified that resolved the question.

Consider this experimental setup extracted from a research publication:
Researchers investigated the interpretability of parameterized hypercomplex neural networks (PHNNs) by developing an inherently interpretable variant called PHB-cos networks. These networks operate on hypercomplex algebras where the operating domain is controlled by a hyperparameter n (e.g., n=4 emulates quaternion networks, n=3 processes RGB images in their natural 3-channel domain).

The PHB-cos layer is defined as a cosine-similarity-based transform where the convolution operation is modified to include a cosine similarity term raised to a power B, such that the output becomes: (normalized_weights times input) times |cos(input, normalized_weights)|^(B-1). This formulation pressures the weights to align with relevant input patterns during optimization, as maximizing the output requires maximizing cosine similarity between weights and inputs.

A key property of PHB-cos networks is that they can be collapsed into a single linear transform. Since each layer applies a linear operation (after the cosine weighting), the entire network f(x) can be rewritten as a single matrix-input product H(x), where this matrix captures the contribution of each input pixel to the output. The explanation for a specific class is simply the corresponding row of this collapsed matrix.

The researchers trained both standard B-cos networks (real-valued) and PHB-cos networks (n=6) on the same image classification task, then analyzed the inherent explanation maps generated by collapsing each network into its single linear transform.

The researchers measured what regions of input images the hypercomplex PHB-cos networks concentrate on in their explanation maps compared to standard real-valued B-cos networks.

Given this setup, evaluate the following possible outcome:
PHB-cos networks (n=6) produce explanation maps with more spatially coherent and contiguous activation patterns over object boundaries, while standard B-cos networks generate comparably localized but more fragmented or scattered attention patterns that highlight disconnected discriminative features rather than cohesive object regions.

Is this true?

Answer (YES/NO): NO